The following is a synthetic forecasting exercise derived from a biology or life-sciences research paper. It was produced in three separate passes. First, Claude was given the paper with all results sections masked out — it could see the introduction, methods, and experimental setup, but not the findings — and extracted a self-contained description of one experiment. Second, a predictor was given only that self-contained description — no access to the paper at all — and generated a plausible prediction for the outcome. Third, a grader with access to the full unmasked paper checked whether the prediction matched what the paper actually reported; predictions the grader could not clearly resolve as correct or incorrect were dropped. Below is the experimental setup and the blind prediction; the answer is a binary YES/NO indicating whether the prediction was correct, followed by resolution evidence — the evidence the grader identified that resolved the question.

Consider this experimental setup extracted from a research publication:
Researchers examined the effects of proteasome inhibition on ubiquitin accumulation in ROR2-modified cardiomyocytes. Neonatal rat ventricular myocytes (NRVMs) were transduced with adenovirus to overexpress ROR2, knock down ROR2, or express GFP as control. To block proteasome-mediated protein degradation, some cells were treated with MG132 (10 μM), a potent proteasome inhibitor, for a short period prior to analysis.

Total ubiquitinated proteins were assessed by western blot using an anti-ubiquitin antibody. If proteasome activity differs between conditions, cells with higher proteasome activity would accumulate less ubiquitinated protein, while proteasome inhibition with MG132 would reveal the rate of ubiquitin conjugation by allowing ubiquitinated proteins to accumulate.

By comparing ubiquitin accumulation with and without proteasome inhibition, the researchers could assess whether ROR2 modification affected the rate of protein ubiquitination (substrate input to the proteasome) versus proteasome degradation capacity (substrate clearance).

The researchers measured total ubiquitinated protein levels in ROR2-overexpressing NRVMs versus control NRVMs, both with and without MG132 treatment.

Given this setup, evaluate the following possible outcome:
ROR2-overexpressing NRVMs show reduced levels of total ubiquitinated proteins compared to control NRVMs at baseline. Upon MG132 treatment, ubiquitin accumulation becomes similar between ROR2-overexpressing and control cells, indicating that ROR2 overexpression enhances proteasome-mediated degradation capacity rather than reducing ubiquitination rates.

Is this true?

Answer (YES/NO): NO